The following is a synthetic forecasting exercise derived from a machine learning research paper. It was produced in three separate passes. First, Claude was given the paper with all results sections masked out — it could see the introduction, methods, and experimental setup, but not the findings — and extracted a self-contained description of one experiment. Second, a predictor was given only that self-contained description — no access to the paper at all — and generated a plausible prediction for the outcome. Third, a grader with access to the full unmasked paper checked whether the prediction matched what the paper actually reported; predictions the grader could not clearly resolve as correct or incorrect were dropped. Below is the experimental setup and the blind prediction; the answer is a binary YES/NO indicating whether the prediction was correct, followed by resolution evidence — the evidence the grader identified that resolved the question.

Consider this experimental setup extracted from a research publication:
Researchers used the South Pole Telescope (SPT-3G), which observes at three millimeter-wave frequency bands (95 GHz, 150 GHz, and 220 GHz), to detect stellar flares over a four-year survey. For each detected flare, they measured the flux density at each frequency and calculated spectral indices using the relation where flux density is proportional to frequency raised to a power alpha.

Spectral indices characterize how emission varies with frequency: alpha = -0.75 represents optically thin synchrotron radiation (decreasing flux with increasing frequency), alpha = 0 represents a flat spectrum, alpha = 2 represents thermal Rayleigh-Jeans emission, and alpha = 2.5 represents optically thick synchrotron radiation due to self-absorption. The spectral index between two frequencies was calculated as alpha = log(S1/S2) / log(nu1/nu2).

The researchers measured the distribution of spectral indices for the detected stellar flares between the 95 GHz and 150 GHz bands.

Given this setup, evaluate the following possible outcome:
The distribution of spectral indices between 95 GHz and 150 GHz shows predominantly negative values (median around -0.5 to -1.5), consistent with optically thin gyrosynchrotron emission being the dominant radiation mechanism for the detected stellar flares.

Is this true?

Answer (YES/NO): NO